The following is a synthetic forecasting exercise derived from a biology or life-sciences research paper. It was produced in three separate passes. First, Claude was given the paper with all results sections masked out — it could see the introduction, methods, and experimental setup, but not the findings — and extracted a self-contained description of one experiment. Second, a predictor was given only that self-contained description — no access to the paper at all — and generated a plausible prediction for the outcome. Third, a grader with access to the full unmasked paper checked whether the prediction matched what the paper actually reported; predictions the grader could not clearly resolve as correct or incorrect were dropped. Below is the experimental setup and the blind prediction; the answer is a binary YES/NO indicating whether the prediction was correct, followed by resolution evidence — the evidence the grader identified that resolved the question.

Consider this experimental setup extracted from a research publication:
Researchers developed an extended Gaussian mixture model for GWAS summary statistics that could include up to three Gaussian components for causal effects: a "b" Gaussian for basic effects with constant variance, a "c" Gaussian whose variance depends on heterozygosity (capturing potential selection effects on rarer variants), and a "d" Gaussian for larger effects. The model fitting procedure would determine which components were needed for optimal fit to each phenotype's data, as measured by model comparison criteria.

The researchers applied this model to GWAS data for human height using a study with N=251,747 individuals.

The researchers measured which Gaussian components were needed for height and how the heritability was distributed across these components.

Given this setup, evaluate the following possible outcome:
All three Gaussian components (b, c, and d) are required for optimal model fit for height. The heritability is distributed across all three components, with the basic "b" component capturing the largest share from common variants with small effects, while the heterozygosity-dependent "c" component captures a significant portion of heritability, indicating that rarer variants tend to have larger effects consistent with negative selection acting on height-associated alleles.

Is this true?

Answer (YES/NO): NO